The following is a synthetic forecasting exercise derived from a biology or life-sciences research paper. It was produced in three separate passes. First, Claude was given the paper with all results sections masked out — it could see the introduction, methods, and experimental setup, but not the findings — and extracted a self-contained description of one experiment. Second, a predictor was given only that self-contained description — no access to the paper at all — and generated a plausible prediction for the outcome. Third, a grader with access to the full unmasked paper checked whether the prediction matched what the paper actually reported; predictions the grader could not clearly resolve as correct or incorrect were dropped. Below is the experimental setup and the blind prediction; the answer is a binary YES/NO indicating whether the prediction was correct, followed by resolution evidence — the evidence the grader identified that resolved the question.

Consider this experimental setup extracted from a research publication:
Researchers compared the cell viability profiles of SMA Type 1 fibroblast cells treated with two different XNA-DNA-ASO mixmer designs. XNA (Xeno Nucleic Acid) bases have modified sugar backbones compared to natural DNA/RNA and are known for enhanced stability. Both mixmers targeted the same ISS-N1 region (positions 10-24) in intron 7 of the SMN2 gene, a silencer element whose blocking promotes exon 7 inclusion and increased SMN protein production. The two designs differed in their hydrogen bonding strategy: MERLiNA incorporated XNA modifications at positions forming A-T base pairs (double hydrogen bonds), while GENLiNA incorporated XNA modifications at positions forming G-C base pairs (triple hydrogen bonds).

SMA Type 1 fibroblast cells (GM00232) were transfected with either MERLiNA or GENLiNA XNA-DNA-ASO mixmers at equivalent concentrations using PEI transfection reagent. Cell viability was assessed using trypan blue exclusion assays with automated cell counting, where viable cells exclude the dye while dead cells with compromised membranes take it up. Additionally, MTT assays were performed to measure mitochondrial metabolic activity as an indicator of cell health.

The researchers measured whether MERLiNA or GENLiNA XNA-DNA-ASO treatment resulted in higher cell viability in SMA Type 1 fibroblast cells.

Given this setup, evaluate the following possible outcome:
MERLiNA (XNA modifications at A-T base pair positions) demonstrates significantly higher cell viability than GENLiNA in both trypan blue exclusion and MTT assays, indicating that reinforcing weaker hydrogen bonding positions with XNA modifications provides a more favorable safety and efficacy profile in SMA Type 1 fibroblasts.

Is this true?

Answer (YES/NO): NO